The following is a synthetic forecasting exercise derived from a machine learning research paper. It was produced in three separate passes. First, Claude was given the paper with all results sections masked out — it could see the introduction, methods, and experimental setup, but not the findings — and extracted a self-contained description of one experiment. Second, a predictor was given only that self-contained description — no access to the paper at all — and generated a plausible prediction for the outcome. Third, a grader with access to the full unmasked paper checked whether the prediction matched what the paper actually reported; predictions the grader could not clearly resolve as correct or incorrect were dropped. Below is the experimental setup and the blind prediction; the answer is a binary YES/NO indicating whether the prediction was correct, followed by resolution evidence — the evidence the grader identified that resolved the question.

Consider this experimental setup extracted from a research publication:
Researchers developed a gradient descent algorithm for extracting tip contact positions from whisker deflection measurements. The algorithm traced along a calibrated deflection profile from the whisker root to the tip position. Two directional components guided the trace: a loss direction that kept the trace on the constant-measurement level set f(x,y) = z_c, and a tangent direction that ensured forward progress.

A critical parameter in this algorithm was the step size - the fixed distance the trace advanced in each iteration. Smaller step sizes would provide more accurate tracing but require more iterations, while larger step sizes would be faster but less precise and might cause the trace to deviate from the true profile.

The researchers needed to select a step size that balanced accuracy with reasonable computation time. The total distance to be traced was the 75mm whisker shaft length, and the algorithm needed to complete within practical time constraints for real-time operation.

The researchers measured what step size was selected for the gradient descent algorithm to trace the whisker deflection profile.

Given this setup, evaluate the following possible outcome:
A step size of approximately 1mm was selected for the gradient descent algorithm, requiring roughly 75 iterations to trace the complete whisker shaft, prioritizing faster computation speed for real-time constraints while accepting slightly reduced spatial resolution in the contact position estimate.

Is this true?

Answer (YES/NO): NO